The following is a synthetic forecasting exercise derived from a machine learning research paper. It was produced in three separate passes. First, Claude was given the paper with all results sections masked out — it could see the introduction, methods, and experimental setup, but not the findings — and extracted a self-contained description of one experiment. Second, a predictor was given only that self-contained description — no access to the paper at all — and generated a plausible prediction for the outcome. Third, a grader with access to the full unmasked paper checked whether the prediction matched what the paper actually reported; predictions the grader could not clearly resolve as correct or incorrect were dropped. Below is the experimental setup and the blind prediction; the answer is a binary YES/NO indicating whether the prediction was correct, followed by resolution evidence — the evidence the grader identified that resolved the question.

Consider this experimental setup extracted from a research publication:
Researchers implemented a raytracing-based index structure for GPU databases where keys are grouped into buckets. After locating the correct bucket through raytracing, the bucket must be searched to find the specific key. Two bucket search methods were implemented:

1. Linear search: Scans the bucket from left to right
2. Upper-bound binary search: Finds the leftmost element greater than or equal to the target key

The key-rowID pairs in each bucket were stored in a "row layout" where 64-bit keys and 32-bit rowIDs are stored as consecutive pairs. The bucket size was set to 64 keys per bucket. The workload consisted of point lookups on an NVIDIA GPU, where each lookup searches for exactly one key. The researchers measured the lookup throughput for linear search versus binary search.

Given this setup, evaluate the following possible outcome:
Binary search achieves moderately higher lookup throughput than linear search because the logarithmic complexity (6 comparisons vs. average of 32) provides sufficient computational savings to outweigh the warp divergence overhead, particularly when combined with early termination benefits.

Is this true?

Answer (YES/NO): NO